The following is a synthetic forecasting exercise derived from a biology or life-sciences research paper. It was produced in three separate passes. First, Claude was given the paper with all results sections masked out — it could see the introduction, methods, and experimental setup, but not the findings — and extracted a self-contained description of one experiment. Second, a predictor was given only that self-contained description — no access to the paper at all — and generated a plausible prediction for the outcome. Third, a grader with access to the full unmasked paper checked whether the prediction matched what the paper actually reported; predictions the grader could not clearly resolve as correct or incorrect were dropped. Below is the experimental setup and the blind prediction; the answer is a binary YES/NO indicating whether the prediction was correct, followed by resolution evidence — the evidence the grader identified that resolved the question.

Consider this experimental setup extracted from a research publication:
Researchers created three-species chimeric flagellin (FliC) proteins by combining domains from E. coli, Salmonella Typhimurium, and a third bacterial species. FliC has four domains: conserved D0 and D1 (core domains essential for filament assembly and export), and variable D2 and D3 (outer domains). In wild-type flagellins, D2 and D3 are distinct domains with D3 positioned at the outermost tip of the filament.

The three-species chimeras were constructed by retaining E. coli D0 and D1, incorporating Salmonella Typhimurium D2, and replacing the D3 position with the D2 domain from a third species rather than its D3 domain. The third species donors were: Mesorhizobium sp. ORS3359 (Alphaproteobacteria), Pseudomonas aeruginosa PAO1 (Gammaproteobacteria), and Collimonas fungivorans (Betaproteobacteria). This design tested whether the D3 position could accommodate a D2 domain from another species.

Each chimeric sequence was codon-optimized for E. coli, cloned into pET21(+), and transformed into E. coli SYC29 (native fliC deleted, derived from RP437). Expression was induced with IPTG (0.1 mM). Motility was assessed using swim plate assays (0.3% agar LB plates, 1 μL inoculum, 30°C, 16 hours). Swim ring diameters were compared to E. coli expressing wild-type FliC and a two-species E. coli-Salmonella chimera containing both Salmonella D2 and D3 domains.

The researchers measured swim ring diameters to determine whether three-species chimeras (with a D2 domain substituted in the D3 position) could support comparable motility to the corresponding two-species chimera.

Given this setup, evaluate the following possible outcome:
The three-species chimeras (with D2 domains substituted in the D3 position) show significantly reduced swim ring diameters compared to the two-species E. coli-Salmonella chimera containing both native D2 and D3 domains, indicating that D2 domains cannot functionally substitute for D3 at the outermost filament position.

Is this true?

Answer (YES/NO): NO